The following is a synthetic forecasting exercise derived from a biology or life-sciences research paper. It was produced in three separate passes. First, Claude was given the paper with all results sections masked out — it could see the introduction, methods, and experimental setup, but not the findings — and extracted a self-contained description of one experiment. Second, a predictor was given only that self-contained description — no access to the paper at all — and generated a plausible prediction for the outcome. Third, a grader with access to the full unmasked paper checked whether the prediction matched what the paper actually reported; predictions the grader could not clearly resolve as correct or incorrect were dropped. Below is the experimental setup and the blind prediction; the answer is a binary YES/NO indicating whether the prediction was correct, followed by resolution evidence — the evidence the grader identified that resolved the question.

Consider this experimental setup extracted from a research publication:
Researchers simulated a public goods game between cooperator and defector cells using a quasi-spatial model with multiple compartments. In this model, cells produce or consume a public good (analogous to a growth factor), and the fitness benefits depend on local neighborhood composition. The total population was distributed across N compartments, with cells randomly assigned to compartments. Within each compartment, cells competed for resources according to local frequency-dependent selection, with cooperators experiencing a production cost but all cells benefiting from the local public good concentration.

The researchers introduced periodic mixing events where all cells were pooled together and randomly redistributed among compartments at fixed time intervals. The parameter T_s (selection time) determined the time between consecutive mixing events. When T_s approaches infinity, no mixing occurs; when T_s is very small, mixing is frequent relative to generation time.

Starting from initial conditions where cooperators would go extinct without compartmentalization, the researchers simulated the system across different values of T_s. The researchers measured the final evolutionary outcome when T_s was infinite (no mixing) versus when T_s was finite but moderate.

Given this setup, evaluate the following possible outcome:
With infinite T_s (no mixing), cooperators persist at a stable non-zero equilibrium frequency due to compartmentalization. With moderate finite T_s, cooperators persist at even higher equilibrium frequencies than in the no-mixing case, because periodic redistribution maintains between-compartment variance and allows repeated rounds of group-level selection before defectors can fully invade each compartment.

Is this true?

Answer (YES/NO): NO